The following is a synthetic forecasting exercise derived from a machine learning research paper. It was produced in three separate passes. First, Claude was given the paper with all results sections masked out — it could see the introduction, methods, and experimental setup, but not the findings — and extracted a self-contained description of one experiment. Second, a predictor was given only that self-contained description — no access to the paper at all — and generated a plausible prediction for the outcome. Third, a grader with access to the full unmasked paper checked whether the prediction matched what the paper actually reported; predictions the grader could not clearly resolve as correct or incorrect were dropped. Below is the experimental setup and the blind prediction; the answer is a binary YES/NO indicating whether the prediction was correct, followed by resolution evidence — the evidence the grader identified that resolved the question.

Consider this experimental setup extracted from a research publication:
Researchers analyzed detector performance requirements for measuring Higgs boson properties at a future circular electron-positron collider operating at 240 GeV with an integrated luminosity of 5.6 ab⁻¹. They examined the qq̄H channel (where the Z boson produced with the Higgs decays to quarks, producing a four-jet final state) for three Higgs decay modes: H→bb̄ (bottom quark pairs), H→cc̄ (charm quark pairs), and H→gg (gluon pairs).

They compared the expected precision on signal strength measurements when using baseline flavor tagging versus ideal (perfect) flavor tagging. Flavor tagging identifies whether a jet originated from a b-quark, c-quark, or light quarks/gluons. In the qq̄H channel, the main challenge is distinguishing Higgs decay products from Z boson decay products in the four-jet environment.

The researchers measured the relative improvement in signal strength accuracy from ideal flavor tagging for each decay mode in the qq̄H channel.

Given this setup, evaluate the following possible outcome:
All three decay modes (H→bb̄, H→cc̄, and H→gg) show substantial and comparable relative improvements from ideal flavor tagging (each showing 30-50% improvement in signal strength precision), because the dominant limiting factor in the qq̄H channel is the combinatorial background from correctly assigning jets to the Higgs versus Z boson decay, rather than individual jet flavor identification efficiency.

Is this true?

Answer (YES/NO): NO